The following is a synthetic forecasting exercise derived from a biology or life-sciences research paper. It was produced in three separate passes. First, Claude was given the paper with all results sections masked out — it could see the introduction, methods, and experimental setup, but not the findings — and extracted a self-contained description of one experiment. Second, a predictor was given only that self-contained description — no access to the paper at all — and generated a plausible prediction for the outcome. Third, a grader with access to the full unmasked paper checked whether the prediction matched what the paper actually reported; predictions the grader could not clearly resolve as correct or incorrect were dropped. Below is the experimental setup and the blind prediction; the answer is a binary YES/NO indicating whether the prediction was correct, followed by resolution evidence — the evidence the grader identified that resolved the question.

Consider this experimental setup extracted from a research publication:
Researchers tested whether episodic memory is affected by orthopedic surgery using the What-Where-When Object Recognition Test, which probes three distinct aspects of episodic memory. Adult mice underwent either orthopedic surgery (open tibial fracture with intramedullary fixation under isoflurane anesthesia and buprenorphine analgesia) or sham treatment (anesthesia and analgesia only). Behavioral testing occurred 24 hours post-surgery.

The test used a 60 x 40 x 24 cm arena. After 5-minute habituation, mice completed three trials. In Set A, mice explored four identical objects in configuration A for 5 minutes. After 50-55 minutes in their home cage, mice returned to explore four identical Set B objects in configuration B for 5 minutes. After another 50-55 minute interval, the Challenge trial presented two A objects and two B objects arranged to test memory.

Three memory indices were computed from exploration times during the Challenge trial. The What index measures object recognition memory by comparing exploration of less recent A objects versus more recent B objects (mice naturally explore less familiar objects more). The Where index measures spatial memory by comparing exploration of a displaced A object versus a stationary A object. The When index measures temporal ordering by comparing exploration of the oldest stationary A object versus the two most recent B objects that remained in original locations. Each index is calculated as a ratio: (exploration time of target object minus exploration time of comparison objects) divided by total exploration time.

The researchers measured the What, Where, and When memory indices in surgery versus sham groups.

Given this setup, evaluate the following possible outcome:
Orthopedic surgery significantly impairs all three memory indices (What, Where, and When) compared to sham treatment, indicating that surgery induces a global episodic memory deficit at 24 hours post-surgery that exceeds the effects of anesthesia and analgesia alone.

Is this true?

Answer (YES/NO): NO